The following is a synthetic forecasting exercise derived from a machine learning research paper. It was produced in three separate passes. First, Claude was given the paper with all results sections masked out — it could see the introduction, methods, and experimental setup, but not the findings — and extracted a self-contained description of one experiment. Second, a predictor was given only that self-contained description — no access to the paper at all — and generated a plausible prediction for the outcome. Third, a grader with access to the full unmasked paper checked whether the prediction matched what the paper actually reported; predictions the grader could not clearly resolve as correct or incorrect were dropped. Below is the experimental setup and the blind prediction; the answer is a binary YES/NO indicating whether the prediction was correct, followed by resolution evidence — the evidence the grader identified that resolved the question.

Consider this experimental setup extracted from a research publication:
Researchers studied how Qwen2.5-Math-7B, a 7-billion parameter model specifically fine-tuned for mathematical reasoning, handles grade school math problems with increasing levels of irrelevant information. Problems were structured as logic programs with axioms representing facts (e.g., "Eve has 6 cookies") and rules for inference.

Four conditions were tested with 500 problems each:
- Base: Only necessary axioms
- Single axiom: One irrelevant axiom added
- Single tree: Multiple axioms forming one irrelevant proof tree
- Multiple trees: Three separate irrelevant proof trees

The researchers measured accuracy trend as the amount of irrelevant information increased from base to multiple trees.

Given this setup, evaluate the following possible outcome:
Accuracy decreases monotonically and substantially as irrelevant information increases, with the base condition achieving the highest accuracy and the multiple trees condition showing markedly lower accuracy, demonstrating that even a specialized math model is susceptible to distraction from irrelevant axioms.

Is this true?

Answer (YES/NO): YES